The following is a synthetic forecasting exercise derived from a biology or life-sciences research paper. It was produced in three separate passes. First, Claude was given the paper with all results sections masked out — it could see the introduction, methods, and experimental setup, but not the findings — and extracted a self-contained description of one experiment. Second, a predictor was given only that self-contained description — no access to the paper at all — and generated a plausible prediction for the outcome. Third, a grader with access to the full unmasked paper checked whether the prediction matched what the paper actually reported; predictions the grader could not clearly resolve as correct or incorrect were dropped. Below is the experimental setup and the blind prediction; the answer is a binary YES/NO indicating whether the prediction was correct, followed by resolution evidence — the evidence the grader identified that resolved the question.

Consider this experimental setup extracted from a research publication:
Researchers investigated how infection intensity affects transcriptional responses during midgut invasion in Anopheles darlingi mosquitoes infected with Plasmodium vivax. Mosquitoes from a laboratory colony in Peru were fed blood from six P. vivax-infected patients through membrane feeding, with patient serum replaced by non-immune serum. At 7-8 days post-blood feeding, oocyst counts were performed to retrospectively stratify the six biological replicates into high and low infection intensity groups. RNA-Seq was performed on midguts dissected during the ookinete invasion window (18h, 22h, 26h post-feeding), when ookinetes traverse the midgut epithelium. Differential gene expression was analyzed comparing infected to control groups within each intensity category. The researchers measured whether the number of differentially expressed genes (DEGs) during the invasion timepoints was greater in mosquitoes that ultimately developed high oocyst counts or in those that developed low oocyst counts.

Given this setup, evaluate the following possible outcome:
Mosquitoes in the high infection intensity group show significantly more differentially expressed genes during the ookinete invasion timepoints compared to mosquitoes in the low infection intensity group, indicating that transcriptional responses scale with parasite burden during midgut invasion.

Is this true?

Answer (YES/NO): NO